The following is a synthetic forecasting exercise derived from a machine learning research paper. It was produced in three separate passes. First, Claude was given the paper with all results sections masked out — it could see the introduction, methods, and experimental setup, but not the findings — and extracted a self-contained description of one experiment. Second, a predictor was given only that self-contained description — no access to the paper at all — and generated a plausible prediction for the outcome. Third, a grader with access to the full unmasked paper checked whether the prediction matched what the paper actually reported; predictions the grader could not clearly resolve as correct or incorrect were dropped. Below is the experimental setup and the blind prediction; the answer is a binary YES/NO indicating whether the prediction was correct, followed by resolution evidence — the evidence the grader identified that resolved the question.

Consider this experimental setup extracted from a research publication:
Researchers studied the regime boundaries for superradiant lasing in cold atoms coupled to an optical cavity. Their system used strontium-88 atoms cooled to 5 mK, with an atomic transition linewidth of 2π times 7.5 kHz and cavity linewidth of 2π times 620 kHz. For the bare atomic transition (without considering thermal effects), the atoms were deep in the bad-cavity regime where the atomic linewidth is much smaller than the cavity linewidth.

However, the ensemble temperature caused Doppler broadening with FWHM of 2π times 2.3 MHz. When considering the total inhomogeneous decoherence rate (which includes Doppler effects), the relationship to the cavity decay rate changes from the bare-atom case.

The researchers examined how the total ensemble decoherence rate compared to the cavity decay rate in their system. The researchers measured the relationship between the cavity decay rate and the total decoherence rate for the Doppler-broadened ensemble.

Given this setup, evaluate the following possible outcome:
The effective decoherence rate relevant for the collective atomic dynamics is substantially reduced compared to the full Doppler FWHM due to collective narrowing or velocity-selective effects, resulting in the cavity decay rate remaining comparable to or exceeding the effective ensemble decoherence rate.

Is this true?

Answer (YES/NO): YES